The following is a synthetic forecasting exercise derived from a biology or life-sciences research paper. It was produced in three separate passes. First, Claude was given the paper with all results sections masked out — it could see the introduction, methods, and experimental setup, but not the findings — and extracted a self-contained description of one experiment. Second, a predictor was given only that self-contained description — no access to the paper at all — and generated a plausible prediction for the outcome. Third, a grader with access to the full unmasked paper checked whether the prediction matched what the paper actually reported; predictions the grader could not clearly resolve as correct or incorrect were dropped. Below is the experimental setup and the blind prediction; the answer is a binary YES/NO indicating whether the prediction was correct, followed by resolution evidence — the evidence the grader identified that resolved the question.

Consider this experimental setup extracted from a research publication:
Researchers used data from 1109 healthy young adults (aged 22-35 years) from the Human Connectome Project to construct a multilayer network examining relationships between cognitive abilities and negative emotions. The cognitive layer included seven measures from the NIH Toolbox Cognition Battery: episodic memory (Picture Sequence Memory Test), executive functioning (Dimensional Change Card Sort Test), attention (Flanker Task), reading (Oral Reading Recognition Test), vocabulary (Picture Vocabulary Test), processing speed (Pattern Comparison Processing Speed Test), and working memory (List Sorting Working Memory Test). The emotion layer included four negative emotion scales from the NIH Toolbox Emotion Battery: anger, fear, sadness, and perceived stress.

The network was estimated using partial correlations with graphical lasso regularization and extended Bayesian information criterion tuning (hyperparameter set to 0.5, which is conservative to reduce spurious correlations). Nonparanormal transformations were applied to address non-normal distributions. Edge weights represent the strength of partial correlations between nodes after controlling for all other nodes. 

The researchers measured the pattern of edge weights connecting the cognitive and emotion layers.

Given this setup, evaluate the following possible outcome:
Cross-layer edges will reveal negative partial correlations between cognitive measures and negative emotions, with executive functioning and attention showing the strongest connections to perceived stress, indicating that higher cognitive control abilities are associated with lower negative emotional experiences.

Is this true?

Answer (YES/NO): NO